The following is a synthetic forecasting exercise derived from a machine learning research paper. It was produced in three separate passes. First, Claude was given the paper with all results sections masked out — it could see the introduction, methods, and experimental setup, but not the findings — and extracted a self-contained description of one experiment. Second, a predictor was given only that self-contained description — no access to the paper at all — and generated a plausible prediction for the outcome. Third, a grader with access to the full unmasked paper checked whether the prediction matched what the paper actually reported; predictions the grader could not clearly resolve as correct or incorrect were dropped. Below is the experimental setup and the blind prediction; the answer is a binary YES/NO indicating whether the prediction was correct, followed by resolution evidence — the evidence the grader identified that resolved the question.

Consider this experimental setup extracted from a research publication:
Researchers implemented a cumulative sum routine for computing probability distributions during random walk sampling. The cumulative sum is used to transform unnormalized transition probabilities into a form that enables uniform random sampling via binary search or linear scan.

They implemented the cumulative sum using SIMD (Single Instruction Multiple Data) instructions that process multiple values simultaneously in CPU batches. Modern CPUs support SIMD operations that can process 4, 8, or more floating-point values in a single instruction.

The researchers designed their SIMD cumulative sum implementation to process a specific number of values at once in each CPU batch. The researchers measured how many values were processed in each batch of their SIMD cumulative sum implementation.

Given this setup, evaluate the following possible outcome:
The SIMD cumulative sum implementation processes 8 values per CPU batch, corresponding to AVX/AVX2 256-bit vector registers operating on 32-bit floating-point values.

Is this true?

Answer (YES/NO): NO